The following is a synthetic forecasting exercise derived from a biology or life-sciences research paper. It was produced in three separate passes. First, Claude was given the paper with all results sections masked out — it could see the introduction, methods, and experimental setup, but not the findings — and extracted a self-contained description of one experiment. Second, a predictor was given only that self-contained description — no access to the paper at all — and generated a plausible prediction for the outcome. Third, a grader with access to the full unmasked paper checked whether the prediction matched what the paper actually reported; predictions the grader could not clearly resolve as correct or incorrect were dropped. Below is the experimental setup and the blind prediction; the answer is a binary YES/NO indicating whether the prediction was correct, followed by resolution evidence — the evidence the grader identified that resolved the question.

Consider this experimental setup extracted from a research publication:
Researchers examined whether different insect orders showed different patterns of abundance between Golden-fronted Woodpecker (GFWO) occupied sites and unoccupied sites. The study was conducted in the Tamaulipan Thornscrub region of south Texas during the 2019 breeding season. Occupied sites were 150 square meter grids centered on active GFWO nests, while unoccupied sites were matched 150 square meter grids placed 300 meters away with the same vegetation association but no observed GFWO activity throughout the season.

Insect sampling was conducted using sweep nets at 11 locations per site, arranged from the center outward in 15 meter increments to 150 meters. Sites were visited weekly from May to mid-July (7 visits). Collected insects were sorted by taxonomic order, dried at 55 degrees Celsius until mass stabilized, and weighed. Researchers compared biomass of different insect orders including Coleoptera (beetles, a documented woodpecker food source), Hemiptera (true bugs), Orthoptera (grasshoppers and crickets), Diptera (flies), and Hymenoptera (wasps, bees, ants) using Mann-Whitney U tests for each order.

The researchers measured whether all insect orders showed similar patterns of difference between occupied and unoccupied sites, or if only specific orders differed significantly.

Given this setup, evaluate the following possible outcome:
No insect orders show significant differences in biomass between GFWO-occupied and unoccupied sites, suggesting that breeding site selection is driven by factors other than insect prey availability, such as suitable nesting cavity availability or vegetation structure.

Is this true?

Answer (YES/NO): NO